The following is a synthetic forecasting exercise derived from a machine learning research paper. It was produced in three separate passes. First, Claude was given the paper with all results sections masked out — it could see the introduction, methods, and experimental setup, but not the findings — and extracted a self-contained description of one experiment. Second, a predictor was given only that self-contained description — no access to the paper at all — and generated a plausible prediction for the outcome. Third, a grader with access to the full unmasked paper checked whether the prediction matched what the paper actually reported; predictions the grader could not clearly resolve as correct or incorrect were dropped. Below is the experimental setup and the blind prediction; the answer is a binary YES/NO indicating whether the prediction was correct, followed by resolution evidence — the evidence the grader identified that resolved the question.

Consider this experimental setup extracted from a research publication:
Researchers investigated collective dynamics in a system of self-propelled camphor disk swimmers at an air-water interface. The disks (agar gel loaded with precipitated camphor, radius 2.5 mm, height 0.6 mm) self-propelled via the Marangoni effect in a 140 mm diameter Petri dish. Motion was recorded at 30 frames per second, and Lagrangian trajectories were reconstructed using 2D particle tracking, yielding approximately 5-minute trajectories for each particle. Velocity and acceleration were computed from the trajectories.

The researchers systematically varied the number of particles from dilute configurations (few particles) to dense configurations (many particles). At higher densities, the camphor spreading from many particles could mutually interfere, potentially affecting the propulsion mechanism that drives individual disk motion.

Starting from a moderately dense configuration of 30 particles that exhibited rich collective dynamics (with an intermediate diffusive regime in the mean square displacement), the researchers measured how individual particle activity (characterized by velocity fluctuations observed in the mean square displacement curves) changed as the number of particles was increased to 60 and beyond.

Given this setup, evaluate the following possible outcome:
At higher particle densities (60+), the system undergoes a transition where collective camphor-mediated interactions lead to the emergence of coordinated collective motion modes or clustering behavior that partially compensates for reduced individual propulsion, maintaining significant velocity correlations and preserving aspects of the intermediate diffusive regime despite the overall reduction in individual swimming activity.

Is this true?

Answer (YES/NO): NO